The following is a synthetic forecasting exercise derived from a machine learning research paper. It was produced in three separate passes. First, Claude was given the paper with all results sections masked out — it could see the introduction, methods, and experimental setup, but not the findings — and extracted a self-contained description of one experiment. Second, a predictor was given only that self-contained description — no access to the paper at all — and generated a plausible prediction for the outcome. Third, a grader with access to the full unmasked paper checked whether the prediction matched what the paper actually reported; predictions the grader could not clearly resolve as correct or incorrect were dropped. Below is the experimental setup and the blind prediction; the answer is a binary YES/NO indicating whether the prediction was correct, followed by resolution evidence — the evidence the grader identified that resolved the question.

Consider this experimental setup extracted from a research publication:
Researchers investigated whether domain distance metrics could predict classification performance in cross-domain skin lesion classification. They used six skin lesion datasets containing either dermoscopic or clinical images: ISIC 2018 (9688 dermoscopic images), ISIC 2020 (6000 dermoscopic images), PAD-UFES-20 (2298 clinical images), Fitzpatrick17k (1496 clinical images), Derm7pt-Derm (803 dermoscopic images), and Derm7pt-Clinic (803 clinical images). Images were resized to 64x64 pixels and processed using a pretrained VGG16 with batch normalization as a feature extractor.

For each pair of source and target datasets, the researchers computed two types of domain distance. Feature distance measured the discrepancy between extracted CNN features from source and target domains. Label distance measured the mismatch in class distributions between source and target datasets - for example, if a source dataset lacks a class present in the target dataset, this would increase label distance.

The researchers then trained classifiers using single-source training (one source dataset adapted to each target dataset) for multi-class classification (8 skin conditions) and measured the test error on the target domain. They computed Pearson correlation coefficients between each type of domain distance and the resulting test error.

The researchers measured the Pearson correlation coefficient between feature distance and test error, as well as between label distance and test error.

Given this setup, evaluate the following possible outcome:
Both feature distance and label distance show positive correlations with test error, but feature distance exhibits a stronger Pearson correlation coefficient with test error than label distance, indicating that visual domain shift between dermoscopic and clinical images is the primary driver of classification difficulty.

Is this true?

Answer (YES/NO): NO